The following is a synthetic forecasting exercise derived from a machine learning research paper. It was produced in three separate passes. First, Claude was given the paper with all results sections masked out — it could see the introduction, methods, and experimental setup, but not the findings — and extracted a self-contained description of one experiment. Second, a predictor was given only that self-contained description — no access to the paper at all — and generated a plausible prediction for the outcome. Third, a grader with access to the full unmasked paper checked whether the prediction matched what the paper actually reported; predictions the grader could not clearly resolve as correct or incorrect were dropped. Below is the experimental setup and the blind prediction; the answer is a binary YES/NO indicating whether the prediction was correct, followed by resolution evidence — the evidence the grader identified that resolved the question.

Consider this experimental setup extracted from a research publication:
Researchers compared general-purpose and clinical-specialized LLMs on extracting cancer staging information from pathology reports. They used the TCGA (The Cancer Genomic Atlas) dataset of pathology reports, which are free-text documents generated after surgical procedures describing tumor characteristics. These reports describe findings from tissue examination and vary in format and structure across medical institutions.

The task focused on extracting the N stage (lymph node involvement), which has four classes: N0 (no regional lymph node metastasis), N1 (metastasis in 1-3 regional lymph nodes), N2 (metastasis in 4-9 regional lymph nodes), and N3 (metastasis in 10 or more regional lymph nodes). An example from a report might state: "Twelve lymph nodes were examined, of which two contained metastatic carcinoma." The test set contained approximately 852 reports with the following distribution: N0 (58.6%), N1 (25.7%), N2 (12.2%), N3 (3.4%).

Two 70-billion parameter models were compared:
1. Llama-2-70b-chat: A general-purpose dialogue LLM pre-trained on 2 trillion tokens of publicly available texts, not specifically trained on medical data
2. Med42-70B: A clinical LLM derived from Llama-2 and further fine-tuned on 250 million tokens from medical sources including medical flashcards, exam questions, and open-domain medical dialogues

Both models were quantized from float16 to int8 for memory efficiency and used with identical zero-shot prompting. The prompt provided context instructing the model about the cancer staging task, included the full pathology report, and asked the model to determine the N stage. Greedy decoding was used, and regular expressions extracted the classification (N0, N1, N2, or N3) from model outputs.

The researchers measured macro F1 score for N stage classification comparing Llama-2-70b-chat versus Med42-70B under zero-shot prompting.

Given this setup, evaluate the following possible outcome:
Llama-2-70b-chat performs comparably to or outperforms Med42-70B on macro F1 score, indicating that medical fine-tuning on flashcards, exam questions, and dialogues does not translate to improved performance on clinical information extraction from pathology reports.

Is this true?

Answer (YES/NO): NO